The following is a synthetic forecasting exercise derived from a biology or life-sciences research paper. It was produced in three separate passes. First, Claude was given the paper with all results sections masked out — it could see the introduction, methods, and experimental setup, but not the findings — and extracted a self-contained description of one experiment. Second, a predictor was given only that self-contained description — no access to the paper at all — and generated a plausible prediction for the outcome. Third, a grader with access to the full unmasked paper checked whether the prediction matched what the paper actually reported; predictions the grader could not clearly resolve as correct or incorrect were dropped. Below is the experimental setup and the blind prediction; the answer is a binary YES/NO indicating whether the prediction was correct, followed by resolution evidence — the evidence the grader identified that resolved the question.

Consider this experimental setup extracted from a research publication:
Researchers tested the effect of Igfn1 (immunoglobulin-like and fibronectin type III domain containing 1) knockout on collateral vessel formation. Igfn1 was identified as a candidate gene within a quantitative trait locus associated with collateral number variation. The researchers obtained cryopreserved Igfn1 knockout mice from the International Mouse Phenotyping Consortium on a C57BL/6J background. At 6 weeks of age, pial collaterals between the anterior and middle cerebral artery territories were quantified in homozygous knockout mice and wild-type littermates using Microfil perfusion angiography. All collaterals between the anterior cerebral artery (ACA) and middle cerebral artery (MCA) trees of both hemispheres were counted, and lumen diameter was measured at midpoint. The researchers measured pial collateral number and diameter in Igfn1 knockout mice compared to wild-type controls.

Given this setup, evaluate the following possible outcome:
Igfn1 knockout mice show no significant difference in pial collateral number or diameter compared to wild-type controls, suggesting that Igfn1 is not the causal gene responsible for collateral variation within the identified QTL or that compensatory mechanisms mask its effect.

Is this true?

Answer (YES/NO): YES